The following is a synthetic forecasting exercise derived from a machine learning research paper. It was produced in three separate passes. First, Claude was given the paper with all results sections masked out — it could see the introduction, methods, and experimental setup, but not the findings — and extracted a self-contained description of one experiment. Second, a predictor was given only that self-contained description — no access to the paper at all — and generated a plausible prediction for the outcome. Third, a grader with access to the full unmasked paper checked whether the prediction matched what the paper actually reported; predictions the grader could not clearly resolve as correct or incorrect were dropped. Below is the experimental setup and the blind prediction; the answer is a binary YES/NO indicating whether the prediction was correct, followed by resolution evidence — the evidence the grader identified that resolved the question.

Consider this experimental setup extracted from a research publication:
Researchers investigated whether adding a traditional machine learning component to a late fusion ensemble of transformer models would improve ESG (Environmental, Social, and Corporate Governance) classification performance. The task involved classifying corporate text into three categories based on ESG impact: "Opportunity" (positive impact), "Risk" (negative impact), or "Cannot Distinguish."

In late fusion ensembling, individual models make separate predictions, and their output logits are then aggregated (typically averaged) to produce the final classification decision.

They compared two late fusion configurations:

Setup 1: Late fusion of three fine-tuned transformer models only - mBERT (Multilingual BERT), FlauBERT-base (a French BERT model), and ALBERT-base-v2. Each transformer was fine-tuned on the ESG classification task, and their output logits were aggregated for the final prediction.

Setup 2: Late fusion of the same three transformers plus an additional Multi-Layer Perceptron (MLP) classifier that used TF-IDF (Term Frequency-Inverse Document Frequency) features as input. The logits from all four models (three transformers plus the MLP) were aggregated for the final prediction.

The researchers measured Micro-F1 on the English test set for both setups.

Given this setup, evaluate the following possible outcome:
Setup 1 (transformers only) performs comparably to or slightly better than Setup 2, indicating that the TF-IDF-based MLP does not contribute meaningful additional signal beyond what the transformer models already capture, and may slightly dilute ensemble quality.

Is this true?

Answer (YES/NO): NO